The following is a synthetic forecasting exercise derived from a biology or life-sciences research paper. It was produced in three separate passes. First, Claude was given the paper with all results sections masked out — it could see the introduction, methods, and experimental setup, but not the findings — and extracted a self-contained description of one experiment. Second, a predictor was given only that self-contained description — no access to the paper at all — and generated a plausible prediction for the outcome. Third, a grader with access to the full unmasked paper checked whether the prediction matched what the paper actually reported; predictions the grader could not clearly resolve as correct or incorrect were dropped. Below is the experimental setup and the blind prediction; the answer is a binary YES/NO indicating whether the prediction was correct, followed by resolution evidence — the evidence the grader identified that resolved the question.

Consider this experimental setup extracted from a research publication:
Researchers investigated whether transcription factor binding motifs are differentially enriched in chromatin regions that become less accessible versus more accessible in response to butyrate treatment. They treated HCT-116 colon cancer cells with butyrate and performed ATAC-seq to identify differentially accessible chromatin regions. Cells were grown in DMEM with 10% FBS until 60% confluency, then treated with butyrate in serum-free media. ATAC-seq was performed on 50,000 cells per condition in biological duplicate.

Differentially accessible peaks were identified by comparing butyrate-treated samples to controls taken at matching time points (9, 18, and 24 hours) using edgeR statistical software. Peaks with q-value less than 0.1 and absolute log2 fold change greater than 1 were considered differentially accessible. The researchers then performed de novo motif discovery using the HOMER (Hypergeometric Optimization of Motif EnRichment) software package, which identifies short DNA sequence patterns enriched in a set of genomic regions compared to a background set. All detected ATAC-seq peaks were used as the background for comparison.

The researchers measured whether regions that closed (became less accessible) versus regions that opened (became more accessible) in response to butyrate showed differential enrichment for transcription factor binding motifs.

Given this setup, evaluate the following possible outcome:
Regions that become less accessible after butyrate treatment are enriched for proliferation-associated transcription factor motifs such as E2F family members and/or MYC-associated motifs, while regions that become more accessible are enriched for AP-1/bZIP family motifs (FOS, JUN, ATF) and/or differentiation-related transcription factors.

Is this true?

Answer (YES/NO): NO